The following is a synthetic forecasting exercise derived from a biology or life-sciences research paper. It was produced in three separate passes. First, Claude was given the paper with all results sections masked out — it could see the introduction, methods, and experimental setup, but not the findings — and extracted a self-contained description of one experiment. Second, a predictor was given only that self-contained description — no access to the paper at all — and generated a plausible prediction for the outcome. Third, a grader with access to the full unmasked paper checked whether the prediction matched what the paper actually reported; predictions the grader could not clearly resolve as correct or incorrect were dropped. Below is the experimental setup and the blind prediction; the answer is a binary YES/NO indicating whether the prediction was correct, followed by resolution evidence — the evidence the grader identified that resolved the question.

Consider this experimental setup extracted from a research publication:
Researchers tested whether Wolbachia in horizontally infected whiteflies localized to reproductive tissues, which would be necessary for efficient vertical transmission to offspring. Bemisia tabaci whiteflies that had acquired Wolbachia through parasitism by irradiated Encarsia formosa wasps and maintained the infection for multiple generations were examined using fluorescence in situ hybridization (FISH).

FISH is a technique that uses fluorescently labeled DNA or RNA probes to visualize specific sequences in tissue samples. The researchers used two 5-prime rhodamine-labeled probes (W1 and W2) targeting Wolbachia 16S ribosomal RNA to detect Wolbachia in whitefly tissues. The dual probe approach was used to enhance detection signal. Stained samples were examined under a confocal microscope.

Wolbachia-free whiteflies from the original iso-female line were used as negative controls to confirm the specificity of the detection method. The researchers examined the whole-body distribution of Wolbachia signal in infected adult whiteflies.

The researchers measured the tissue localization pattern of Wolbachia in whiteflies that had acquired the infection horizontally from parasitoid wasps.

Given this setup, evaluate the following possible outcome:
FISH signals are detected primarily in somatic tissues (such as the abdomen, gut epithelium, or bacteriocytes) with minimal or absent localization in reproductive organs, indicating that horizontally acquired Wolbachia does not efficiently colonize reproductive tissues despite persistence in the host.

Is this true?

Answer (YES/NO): NO